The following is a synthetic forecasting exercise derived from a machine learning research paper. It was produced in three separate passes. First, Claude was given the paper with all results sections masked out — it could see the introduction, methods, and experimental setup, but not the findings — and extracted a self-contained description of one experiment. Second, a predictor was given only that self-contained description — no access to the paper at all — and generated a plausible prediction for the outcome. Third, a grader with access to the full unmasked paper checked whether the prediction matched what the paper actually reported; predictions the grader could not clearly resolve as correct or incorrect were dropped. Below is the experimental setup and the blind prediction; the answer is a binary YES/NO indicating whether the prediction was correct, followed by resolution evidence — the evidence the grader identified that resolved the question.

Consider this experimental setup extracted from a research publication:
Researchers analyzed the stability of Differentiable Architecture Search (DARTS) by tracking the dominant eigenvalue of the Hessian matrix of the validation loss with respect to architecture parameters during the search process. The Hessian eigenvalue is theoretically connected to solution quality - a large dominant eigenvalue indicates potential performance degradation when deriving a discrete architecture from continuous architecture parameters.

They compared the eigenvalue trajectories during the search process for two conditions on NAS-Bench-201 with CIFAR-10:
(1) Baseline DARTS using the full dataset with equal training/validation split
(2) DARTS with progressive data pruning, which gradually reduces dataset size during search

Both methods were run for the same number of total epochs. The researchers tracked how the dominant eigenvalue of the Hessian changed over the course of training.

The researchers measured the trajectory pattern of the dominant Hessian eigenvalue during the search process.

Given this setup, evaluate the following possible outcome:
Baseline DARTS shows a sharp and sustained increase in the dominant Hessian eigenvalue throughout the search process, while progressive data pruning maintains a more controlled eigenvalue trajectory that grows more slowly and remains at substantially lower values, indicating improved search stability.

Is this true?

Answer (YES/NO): NO